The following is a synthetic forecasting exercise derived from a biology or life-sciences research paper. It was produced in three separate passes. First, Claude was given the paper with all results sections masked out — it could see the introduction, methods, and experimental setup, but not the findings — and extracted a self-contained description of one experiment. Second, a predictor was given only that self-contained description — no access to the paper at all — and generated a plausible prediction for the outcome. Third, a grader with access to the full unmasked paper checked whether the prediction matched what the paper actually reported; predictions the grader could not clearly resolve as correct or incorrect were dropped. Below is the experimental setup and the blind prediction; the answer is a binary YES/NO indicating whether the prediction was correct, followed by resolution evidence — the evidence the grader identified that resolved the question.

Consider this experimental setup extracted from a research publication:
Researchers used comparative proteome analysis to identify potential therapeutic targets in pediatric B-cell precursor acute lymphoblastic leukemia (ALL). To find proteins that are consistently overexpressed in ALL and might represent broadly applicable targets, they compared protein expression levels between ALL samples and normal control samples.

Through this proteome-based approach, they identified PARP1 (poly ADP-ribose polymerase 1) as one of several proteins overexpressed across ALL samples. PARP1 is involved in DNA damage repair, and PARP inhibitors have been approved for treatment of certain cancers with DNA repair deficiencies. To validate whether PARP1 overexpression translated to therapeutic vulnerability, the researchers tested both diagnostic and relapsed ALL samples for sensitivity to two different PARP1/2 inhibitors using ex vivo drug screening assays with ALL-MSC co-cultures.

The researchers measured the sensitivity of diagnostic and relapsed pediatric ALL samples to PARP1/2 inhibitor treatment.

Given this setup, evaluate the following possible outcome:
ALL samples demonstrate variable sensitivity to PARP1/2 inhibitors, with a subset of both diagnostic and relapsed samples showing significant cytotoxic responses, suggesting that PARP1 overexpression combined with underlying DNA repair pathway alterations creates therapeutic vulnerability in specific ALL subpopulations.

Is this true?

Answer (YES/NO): NO